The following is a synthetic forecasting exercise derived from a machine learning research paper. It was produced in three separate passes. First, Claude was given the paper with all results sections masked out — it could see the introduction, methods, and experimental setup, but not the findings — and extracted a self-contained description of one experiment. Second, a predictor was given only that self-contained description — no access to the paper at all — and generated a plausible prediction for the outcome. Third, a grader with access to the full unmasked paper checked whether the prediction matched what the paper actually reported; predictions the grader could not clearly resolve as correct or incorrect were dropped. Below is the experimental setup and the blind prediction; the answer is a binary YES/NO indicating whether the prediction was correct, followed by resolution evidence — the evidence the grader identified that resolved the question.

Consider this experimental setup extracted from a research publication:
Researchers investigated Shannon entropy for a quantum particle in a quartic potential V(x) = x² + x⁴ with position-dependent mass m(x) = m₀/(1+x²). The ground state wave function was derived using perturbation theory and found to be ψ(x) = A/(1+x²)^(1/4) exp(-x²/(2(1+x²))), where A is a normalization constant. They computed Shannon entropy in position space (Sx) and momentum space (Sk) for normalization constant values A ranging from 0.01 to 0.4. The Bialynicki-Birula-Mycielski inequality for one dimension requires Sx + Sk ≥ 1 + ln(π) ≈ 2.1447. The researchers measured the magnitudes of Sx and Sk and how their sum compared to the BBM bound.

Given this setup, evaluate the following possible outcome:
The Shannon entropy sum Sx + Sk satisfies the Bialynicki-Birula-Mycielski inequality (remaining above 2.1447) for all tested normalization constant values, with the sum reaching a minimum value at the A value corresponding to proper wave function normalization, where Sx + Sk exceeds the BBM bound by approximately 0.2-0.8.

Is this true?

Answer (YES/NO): NO